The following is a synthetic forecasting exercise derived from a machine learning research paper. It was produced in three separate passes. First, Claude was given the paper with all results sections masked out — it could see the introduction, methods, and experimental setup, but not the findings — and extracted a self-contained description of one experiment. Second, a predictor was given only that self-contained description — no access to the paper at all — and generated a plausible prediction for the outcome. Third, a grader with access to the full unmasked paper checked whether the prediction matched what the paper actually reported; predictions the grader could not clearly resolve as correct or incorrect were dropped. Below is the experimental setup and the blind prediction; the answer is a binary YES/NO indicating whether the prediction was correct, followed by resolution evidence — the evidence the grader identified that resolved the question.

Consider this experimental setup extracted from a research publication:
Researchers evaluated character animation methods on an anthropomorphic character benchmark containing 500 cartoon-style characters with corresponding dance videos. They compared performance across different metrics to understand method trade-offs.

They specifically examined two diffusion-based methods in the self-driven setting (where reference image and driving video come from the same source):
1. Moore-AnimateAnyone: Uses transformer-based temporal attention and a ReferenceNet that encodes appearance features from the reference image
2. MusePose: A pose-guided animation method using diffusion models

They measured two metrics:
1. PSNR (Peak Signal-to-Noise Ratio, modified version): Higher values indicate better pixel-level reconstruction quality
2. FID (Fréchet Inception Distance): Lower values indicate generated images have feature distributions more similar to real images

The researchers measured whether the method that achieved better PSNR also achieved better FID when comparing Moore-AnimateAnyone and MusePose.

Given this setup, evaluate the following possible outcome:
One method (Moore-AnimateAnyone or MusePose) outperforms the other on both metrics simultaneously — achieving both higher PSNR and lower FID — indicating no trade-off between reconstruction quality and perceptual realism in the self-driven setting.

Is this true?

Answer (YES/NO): NO